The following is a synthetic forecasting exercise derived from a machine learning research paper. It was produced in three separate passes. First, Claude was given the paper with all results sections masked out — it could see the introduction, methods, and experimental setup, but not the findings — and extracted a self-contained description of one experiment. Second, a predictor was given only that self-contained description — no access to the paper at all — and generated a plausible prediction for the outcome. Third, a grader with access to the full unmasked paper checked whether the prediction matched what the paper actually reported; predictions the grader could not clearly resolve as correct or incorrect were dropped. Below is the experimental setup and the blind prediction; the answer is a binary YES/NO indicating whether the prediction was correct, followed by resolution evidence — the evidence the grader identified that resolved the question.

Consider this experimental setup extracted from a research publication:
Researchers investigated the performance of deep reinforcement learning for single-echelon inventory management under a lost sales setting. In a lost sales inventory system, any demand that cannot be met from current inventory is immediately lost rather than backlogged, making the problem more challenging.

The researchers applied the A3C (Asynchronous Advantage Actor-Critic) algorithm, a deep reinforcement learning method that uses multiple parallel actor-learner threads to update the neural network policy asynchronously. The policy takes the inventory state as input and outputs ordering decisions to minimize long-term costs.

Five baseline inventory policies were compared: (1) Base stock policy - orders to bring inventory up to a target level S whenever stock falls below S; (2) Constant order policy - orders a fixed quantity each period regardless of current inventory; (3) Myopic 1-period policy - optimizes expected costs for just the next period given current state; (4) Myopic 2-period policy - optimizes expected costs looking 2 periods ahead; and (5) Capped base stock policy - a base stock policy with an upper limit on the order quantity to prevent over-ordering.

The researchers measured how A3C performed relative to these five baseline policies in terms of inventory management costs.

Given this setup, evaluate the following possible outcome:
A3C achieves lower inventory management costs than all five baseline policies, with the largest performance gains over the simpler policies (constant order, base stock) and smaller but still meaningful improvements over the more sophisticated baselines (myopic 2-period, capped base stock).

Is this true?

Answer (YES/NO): NO